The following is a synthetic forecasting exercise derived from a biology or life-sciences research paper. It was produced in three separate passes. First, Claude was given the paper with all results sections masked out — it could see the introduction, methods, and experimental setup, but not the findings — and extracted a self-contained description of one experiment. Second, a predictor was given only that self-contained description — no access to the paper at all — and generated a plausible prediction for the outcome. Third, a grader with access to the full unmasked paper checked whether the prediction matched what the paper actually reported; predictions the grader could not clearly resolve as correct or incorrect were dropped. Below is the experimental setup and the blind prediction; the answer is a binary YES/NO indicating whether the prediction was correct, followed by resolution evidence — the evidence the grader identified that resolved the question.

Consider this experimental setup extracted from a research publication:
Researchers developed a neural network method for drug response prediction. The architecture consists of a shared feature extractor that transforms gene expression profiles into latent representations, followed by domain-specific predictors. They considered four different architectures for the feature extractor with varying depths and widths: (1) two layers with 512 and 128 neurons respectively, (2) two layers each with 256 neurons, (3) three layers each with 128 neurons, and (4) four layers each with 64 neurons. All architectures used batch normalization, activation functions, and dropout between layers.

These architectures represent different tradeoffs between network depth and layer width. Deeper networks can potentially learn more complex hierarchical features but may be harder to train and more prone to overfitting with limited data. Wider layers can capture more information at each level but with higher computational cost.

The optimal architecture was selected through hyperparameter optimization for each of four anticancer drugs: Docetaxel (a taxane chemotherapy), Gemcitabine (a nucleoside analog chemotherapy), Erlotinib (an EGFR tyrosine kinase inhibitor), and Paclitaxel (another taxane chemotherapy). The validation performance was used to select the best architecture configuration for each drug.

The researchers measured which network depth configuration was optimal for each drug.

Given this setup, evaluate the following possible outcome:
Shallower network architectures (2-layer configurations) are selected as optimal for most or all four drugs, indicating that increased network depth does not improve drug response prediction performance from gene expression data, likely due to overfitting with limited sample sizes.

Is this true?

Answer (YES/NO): YES